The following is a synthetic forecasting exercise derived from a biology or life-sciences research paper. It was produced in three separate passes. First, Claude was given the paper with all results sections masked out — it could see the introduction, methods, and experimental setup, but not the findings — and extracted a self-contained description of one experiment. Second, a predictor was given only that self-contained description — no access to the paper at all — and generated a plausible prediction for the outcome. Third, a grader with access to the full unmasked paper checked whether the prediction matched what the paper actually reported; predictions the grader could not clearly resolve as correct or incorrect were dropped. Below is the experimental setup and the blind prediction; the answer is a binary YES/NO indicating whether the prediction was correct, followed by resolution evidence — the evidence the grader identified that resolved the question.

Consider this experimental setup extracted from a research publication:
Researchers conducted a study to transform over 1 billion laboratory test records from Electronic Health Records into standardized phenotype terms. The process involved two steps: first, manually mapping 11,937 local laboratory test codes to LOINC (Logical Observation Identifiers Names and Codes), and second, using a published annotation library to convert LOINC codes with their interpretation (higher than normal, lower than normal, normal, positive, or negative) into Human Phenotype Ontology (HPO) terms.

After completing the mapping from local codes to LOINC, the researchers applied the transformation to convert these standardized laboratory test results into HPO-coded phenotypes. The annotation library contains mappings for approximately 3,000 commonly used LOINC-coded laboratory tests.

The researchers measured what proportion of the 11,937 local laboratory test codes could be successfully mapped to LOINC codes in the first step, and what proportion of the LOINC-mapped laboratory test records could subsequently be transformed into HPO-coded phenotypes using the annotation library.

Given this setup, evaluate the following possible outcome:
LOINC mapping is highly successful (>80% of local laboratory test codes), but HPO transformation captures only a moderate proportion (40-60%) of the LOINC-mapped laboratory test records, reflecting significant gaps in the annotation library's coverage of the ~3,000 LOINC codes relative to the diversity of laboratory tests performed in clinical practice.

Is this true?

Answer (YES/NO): NO